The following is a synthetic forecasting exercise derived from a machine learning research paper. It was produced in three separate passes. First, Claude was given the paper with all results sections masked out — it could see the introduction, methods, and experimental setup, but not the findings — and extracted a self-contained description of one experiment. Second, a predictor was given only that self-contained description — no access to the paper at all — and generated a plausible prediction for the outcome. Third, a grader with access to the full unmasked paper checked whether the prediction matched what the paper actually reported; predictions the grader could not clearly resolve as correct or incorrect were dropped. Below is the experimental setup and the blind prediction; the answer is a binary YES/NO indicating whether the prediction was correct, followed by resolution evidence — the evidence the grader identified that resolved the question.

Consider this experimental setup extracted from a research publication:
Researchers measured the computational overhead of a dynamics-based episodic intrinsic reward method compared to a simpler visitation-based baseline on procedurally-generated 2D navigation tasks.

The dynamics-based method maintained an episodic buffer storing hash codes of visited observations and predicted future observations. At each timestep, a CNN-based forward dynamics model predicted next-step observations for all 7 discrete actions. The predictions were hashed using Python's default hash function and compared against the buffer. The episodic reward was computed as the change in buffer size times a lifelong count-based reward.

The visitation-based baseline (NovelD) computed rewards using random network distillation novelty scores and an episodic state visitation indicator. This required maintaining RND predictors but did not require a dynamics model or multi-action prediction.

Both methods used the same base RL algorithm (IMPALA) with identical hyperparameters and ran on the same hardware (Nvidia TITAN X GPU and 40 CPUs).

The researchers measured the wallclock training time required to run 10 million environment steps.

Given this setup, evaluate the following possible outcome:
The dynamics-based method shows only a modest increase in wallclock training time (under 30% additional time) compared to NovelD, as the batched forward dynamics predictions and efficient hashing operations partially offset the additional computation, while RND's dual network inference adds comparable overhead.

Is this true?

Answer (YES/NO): NO